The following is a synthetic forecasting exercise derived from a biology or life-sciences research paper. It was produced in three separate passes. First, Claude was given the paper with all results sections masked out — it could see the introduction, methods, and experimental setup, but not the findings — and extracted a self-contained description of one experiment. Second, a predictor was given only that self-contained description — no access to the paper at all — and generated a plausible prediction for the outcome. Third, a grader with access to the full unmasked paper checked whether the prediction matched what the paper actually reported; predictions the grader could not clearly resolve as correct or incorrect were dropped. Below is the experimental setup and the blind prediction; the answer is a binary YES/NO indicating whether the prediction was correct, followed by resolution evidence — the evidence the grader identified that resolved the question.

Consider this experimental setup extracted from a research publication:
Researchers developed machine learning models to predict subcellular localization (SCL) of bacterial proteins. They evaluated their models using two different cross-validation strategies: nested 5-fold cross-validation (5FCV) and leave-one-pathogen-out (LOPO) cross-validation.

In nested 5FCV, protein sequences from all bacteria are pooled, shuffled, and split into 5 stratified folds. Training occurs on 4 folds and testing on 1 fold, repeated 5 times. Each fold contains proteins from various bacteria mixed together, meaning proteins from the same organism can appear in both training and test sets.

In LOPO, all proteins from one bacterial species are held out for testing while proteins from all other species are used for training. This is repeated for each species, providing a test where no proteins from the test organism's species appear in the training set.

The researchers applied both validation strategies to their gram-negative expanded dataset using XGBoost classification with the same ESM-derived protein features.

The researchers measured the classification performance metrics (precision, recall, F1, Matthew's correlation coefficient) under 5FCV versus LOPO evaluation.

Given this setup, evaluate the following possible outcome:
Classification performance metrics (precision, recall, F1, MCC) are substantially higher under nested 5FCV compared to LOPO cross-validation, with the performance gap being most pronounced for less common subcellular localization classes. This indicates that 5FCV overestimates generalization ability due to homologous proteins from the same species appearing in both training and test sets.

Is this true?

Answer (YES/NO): NO